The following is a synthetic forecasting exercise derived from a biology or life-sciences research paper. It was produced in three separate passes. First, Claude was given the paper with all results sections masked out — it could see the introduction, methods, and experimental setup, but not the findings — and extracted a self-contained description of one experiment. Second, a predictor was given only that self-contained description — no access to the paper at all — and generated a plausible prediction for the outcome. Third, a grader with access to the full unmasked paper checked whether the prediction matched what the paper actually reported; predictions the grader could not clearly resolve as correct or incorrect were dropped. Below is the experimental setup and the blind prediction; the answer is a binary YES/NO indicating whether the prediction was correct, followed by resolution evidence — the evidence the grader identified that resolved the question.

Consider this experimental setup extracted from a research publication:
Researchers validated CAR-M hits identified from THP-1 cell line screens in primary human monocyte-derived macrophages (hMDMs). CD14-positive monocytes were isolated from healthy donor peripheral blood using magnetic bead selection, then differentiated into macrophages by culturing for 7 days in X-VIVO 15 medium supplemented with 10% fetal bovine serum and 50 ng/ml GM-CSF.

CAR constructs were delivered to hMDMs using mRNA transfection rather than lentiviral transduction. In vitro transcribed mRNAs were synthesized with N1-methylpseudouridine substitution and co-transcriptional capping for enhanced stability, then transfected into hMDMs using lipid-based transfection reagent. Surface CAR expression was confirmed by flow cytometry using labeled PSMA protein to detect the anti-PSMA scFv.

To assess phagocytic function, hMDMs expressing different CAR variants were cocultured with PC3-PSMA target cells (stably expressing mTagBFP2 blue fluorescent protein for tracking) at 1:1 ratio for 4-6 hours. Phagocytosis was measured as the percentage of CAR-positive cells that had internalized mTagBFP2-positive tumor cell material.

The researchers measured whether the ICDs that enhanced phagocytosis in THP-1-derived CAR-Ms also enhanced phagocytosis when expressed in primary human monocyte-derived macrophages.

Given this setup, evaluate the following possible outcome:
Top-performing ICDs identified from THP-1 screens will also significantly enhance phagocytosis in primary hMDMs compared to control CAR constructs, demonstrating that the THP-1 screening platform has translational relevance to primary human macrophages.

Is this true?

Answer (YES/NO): YES